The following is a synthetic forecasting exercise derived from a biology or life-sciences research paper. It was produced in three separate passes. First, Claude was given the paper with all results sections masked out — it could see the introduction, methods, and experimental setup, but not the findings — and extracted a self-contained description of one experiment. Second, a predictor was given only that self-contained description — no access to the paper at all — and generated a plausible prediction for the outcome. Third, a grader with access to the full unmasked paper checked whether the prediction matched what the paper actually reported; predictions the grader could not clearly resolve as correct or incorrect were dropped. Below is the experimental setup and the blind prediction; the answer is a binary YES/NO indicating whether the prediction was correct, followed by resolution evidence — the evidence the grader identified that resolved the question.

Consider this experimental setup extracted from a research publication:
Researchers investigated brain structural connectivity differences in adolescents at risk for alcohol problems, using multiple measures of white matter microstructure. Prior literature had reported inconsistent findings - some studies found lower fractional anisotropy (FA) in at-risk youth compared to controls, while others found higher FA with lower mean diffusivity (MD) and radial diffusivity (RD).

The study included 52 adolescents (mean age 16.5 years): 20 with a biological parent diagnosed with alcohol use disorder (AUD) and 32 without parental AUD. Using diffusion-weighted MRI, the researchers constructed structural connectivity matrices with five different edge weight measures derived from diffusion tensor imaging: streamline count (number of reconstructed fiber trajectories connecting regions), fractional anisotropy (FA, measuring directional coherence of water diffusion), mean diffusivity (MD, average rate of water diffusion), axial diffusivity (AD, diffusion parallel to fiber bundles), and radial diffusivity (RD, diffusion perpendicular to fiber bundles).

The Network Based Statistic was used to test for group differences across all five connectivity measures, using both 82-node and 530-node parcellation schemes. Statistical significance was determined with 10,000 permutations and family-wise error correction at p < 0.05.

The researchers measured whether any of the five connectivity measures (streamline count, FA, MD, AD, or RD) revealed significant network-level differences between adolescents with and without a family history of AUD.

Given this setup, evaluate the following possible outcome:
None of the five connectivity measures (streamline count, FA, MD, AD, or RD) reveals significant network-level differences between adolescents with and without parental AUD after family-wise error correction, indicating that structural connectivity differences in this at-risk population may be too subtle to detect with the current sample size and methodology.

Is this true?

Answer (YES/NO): YES